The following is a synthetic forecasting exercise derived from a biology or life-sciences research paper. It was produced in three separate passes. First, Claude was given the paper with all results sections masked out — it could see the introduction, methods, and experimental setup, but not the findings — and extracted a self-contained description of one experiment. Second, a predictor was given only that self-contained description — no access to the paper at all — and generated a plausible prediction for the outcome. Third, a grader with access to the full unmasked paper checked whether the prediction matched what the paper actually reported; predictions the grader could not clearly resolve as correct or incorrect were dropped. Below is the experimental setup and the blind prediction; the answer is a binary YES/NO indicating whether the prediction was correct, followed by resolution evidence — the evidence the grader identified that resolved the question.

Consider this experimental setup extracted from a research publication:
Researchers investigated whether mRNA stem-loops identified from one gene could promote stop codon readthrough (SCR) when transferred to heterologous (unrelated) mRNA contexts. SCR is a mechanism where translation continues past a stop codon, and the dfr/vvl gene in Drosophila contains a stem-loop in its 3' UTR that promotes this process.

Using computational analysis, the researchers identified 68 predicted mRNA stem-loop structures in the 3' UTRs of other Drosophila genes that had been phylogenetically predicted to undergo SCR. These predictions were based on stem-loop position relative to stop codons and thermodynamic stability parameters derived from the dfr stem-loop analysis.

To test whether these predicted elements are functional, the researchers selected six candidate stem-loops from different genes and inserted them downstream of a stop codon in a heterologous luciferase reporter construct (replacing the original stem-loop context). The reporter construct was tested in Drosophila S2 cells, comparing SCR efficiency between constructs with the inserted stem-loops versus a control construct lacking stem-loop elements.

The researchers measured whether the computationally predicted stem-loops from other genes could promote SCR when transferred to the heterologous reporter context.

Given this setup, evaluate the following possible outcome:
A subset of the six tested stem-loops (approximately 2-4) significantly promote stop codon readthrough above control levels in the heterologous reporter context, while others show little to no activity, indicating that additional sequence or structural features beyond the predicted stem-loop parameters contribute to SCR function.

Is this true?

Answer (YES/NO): NO